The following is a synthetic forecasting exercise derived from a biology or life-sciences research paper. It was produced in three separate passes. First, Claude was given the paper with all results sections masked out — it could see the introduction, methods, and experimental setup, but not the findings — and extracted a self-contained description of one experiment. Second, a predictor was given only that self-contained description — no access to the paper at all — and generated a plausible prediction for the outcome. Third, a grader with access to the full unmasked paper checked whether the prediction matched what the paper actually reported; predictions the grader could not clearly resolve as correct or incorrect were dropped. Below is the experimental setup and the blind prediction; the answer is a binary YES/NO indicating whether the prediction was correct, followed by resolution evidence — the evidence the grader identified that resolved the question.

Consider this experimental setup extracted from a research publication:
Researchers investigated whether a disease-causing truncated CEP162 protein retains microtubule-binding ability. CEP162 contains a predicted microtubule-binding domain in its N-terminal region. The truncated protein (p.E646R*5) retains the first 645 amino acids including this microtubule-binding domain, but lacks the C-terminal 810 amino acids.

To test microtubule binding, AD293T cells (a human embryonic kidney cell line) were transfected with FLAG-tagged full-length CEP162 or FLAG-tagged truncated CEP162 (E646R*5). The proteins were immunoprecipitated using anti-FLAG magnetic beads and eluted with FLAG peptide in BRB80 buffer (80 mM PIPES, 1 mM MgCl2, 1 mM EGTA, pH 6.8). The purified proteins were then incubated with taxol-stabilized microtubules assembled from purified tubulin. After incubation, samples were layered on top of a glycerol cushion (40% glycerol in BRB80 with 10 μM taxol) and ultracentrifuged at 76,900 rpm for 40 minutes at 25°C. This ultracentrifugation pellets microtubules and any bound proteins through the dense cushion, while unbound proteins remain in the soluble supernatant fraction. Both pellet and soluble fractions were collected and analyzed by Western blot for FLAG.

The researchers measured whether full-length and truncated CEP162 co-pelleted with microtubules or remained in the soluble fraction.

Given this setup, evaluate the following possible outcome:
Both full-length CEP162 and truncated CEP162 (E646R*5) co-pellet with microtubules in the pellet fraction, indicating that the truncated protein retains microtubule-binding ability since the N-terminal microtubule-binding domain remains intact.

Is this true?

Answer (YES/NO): YES